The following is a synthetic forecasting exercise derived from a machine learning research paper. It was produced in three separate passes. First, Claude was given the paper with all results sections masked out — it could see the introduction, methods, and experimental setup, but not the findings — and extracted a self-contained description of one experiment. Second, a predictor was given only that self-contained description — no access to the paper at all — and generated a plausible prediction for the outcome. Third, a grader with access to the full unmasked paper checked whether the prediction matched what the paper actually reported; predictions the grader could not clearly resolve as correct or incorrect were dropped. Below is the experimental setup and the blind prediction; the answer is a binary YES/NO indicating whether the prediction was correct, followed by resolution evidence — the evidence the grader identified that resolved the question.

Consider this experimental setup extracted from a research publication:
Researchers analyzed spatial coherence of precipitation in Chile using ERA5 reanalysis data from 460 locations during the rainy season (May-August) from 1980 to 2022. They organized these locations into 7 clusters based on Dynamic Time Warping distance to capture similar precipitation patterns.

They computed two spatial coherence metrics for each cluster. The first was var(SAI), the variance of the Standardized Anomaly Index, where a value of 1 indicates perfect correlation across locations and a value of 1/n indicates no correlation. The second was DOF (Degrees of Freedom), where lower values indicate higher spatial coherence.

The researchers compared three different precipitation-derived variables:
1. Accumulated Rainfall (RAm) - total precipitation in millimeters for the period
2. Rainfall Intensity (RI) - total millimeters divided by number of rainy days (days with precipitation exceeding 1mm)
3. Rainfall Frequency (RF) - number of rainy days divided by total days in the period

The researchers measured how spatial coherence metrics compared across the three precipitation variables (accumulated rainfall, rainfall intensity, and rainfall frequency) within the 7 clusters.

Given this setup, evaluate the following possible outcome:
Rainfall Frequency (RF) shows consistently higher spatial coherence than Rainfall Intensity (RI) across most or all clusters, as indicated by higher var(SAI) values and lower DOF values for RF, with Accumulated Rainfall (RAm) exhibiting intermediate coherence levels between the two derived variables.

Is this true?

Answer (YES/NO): NO